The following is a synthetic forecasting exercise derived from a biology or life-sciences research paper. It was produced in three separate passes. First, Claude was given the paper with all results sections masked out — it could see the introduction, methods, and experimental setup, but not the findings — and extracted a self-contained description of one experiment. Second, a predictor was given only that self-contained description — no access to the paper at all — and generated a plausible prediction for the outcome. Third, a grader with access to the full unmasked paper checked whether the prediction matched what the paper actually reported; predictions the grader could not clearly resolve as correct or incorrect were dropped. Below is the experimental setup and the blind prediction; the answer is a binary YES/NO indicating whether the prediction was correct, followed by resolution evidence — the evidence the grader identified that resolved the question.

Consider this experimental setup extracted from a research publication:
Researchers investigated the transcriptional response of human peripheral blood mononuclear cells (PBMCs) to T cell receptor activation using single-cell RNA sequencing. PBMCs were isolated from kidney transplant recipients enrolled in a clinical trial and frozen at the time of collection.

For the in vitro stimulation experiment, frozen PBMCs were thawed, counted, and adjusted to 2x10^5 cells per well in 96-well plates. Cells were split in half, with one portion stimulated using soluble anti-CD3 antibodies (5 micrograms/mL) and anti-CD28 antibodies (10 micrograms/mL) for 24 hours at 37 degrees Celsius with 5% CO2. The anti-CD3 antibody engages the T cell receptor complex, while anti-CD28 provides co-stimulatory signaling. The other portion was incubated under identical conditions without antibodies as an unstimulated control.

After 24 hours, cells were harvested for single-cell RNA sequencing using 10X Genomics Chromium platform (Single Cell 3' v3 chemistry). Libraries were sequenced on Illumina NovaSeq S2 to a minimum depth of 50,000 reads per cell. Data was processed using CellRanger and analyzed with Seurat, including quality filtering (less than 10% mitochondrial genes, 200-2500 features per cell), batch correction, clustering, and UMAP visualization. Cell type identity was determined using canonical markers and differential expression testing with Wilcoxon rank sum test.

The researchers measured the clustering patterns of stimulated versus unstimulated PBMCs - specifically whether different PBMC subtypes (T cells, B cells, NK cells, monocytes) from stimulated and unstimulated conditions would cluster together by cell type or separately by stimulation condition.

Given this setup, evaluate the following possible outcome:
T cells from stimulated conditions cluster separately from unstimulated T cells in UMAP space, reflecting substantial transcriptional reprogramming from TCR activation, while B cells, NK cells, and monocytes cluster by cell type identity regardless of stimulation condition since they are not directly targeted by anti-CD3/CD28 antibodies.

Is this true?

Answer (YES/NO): NO